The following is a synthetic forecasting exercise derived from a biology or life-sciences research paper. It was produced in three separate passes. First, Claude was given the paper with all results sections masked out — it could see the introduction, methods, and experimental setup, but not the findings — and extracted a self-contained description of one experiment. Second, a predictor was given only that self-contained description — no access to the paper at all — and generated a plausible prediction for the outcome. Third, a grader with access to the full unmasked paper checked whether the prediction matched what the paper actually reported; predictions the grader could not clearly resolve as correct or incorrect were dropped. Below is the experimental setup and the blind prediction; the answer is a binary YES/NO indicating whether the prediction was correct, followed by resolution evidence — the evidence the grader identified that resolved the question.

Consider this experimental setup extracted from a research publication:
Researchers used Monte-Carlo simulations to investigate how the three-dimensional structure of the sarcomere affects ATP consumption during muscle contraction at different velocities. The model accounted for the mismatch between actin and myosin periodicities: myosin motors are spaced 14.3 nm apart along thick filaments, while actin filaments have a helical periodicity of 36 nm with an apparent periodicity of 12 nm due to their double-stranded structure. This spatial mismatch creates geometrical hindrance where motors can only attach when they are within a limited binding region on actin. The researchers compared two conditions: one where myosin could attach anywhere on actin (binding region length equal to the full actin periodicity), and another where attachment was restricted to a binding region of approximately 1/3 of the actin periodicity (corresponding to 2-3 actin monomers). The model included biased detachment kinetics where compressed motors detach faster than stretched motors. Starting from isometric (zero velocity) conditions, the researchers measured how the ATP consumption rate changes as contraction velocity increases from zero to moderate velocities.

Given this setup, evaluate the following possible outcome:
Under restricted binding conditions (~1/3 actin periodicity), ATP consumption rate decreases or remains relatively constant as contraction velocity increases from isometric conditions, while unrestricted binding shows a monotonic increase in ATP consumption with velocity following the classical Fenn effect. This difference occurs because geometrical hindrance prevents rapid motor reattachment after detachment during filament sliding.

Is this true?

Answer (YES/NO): NO